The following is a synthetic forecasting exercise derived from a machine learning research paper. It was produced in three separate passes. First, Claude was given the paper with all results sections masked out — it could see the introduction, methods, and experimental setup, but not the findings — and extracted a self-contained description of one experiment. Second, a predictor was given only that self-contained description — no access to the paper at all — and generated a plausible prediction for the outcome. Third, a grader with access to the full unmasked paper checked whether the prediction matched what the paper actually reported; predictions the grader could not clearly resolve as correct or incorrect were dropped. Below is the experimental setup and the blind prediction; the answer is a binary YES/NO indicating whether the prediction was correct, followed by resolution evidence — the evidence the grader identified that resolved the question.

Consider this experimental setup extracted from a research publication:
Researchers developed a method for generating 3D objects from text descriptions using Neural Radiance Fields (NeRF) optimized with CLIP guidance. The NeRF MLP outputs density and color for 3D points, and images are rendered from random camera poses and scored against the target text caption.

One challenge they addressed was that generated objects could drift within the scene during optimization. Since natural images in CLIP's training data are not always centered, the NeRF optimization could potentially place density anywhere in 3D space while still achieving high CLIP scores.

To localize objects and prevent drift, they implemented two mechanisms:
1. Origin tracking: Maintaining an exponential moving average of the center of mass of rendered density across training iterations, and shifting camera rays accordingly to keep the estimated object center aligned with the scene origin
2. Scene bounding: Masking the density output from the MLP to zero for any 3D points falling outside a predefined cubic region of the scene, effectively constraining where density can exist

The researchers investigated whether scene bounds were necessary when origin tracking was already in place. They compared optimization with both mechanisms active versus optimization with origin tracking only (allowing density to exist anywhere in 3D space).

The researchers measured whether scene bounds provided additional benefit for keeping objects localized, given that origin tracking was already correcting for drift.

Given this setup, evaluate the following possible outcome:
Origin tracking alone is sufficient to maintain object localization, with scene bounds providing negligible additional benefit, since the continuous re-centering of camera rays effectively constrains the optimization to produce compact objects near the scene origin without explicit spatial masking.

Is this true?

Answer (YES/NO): NO